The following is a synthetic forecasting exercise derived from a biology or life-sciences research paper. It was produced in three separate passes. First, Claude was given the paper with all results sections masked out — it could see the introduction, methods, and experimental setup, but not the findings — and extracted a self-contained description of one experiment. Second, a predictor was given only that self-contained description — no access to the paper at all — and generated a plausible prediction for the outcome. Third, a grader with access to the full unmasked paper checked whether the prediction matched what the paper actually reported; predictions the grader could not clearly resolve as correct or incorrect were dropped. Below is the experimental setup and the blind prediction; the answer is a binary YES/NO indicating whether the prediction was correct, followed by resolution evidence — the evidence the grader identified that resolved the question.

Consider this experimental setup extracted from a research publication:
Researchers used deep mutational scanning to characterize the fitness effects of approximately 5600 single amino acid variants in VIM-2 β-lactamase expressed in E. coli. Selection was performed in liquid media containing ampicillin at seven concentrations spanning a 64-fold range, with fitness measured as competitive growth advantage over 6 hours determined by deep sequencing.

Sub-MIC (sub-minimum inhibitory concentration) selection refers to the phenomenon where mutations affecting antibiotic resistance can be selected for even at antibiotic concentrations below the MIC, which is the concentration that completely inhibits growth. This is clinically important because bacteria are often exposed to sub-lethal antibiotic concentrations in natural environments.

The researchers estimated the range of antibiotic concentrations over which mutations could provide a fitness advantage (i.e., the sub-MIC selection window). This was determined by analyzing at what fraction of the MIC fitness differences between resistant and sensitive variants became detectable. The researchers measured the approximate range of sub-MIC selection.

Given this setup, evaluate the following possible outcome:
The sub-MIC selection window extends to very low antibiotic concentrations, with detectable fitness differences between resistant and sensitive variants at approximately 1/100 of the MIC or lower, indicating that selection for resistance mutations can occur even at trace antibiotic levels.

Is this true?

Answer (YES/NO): NO